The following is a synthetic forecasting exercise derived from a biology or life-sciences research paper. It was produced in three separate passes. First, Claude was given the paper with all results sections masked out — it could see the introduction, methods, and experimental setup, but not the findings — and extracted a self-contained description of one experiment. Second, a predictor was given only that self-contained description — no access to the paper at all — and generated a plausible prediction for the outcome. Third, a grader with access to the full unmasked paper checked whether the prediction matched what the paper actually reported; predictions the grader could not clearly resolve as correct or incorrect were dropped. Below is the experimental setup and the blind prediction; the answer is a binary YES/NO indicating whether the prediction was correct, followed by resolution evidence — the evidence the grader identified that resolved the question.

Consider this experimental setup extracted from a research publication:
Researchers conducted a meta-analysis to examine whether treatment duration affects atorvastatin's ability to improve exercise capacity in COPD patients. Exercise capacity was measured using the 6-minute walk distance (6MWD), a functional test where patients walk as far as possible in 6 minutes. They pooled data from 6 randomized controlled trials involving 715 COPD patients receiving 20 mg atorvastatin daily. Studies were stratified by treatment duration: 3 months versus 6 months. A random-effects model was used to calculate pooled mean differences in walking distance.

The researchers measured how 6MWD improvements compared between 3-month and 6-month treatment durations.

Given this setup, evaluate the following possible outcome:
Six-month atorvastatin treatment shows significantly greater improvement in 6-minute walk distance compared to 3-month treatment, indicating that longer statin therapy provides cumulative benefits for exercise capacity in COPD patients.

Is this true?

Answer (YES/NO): YES